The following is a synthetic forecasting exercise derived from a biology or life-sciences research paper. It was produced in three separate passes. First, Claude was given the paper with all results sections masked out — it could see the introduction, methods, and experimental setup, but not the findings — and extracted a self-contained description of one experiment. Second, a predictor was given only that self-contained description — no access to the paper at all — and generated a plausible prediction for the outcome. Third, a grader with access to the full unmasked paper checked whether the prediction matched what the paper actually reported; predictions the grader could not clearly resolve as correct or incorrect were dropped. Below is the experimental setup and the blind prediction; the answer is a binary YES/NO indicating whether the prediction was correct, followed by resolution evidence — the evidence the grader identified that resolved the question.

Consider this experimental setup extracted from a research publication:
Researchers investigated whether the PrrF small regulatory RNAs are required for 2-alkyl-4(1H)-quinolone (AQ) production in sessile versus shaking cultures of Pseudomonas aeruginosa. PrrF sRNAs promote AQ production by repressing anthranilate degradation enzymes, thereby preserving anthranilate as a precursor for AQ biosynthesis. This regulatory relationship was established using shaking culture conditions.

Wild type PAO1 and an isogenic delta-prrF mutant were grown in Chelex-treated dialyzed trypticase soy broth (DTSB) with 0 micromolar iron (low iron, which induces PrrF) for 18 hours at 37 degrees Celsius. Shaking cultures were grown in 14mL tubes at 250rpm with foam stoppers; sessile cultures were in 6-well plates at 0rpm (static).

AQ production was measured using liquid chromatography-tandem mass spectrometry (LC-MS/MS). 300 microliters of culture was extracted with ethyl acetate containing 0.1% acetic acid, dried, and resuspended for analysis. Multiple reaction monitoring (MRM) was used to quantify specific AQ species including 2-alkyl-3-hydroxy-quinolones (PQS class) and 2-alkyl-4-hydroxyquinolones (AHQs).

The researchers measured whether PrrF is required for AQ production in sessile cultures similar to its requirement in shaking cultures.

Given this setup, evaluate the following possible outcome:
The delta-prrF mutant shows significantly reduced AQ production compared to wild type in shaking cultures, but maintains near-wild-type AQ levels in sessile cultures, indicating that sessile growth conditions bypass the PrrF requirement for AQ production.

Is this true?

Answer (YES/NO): NO